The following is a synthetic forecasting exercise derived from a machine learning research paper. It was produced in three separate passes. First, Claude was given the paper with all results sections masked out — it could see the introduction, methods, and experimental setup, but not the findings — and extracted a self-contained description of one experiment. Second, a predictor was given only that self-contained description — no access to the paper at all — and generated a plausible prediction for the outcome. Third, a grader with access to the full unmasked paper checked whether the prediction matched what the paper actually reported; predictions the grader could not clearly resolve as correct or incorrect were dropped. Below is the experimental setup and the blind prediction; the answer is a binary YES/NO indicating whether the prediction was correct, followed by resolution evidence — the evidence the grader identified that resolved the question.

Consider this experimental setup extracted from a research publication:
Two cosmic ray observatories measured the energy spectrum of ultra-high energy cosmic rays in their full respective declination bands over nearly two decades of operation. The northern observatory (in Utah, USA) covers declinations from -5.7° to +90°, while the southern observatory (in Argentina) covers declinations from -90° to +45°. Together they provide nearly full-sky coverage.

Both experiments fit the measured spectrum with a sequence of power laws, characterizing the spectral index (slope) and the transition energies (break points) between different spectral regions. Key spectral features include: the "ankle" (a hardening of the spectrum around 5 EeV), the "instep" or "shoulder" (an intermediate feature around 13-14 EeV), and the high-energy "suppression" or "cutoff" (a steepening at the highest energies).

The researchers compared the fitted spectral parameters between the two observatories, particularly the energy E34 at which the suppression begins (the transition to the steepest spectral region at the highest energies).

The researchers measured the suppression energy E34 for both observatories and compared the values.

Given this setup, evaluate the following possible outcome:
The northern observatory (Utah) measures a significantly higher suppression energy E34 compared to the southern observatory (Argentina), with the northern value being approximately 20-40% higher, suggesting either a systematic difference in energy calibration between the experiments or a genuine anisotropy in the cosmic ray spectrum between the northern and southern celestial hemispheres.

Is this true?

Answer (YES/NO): NO